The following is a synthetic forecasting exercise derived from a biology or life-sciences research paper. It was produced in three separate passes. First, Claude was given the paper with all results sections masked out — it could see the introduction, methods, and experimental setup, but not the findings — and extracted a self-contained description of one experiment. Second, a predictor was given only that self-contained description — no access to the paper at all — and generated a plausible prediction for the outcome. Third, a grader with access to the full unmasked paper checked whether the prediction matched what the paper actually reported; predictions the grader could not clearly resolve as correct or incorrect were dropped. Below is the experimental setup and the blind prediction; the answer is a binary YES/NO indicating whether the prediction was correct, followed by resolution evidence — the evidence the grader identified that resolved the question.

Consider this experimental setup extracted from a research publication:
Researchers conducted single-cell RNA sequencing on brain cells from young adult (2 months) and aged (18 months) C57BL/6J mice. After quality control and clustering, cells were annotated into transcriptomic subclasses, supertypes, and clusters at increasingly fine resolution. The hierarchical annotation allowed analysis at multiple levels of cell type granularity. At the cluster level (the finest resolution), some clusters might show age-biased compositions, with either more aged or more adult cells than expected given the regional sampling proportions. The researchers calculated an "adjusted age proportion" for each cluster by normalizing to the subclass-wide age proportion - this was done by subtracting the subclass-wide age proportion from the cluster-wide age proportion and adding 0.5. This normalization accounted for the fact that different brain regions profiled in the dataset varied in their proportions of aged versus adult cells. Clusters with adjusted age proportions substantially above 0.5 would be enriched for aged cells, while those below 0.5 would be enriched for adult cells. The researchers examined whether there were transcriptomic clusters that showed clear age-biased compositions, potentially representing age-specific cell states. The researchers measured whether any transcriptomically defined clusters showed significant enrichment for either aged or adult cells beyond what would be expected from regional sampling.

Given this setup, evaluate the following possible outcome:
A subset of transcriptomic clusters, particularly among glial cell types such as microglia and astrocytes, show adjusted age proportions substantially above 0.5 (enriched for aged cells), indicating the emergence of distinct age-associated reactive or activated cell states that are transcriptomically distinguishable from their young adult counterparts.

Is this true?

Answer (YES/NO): YES